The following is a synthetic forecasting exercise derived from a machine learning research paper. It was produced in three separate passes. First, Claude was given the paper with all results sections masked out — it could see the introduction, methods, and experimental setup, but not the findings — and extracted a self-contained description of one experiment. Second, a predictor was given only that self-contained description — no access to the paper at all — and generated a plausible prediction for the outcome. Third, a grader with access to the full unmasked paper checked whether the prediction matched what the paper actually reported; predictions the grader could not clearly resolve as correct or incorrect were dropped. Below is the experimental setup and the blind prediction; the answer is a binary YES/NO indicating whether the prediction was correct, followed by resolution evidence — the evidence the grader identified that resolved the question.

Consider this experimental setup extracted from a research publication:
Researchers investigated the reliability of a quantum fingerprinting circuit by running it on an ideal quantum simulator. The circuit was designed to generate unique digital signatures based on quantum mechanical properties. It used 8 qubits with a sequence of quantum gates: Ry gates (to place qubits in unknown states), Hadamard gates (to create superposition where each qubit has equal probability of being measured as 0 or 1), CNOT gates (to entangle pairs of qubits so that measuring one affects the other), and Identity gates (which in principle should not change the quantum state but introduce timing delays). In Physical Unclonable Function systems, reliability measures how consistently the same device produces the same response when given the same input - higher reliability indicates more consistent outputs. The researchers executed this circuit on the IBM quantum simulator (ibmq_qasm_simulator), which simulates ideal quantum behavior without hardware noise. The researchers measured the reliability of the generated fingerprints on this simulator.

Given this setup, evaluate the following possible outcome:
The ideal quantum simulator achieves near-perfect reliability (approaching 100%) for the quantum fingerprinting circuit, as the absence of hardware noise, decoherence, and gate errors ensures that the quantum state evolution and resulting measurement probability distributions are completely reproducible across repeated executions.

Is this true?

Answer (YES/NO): NO